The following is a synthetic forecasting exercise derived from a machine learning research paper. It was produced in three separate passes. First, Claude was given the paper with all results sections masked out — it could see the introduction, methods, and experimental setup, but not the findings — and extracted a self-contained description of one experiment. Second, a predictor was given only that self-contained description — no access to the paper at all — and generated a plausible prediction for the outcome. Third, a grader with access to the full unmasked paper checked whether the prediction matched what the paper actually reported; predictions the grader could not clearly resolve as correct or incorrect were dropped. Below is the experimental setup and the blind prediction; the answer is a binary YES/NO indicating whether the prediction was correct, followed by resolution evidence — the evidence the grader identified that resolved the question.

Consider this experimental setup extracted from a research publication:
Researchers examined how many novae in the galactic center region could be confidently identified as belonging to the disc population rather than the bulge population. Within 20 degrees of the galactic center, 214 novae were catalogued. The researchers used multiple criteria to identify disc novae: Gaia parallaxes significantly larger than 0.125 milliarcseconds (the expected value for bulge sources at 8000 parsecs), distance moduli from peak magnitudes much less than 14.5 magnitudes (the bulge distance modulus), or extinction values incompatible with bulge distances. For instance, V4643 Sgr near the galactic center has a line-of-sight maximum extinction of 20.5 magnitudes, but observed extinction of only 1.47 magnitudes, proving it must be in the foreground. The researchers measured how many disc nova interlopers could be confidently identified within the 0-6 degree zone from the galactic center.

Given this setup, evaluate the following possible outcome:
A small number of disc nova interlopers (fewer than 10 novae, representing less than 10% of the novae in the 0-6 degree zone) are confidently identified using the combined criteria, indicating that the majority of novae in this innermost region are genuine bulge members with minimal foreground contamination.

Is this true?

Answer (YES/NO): NO